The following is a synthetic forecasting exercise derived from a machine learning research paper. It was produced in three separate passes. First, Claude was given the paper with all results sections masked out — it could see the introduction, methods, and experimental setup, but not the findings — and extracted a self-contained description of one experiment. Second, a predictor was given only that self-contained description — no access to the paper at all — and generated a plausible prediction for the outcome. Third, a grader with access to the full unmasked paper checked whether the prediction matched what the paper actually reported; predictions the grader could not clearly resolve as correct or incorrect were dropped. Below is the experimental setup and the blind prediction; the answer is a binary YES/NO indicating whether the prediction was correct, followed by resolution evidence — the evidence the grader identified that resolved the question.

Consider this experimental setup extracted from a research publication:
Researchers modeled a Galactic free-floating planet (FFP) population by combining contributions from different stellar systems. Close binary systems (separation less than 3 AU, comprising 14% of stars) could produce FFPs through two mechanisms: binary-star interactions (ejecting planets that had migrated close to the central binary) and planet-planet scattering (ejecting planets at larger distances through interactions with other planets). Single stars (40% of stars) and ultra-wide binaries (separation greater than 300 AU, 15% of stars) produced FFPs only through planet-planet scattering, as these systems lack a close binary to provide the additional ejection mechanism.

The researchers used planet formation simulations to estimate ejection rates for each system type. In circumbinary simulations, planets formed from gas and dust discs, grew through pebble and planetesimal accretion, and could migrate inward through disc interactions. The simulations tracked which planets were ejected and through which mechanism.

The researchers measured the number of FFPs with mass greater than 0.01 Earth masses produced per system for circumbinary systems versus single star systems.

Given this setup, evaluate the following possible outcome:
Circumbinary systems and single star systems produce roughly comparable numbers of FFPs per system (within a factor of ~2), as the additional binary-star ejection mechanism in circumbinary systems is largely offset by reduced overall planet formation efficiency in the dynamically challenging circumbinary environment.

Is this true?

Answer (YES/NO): NO